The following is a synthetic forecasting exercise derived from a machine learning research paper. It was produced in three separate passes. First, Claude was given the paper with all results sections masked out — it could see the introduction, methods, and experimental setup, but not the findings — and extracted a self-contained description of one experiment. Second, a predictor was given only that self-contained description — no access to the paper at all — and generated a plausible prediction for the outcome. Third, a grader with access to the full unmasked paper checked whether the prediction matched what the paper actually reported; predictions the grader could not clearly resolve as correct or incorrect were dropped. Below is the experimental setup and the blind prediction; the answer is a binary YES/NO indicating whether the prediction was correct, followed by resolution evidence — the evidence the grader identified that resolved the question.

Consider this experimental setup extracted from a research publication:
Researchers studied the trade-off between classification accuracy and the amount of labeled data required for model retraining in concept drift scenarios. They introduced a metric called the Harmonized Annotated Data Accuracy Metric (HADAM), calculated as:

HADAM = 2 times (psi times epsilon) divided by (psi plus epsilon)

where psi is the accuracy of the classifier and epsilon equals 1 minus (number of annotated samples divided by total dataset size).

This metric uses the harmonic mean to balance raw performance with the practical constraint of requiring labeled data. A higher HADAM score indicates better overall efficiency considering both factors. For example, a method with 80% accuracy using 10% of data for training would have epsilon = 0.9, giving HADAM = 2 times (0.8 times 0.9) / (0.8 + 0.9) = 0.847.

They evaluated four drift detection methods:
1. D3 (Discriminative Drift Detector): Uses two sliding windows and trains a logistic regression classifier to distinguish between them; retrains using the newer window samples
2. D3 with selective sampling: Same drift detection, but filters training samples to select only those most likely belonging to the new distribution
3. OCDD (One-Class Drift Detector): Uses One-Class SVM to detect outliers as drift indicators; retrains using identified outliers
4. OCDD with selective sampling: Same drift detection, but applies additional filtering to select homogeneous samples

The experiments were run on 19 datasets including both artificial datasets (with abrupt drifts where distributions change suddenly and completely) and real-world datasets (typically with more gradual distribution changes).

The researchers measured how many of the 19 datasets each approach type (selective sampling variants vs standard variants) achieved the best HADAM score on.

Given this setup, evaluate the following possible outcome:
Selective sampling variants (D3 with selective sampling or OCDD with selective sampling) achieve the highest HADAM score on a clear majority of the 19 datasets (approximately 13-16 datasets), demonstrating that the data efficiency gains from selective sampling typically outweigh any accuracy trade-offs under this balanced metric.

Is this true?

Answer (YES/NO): NO